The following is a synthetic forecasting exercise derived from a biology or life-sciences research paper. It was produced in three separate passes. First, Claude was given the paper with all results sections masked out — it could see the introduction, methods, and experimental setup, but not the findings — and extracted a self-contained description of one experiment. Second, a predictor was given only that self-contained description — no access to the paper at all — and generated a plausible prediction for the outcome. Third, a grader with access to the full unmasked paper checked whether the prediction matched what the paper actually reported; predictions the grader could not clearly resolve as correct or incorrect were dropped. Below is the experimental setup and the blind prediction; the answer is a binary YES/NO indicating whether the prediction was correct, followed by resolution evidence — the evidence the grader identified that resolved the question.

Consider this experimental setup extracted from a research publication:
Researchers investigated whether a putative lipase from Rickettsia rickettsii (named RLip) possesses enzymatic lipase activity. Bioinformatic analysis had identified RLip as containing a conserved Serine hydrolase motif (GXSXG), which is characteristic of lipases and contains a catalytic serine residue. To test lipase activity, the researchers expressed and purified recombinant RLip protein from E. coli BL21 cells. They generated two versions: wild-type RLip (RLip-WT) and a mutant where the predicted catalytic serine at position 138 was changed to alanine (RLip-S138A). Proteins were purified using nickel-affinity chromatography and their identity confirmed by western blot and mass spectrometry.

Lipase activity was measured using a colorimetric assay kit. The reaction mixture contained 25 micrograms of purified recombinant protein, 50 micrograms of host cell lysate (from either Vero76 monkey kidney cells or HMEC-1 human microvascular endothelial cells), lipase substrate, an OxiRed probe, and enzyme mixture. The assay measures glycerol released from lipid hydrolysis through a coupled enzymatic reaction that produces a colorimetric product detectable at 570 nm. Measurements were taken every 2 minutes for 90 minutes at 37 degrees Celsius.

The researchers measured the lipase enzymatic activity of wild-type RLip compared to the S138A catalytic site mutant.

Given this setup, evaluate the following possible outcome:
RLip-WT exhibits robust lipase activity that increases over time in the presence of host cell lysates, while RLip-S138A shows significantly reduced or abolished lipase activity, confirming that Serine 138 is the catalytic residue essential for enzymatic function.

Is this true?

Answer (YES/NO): YES